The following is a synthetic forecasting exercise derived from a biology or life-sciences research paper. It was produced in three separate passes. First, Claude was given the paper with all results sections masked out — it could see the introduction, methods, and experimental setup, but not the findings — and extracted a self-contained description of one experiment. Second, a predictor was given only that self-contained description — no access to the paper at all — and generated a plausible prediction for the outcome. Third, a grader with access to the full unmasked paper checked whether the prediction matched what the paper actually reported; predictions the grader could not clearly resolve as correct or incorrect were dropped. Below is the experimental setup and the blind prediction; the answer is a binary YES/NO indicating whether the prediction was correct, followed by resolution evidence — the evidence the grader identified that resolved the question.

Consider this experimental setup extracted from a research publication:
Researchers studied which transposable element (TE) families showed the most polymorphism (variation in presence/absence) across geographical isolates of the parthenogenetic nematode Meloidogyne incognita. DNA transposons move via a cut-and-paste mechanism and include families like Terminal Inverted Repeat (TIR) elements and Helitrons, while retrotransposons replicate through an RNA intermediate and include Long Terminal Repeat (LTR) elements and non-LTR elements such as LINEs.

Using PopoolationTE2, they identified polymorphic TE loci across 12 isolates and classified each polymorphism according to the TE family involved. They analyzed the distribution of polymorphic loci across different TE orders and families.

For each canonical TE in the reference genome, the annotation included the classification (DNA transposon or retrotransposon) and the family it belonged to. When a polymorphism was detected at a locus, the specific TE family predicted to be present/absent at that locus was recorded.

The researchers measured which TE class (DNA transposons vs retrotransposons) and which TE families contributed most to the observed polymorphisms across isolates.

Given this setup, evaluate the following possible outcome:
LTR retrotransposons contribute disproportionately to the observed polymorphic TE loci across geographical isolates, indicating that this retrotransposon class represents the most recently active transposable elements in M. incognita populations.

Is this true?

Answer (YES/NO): NO